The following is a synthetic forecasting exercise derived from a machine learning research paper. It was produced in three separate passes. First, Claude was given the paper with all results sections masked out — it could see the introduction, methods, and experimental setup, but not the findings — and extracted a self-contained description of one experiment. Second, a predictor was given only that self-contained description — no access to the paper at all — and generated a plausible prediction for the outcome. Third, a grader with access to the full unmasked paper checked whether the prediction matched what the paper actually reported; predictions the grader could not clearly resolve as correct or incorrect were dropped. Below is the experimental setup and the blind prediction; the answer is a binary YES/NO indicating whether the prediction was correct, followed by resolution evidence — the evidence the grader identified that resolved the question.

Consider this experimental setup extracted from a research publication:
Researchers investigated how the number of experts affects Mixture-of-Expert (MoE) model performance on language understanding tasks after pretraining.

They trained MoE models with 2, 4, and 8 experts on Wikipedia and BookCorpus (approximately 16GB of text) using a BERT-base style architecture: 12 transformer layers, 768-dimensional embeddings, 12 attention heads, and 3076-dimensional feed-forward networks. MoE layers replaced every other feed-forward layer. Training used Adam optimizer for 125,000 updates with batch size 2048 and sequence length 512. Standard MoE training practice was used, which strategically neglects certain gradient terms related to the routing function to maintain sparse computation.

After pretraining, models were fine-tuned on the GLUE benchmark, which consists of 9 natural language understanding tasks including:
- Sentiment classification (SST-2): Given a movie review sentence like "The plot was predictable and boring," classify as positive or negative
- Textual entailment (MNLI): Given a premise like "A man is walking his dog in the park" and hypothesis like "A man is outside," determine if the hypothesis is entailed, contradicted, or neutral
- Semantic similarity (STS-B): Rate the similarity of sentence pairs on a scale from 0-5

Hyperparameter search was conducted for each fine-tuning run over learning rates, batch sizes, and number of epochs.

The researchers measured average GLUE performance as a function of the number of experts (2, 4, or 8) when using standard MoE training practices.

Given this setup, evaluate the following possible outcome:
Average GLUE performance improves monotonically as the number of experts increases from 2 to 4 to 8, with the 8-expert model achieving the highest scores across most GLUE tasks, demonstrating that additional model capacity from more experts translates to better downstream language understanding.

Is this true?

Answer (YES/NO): NO